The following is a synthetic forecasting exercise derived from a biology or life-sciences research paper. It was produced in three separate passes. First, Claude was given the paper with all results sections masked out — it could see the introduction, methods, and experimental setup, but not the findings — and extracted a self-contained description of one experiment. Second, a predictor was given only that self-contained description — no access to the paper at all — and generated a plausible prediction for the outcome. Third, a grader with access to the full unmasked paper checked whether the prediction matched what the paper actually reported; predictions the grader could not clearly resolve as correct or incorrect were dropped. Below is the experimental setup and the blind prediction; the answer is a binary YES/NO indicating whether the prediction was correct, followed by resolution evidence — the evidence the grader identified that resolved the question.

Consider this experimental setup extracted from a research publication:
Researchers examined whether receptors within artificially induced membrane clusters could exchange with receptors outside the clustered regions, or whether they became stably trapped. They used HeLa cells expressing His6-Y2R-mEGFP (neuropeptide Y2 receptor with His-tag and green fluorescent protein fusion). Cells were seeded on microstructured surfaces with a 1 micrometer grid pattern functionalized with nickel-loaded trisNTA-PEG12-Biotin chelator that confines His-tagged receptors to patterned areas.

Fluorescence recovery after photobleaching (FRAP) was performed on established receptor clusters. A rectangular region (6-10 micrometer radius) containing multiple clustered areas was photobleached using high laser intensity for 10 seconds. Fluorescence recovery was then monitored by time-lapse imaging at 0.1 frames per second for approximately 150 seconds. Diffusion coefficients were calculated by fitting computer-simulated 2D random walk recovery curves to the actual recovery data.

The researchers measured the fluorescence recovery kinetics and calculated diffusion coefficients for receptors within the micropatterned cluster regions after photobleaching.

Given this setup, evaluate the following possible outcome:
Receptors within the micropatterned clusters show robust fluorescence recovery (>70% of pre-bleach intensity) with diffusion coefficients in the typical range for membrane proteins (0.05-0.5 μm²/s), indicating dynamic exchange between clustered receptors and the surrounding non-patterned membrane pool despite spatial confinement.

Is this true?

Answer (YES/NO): YES